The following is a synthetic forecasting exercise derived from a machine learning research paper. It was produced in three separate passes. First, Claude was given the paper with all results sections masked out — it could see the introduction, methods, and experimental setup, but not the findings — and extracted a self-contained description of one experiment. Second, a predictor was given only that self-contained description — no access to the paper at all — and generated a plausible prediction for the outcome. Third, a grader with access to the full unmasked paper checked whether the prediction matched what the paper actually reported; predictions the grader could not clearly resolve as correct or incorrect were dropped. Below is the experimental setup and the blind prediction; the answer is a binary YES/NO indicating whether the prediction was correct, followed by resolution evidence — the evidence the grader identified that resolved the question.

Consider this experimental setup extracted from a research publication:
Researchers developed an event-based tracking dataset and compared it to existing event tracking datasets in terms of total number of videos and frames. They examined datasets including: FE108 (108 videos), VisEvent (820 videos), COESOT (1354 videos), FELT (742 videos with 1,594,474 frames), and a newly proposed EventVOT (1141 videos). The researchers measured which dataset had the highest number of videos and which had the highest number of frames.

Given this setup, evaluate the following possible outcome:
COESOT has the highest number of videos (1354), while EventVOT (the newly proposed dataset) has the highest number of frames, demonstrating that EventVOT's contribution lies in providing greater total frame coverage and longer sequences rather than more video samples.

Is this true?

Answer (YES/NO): NO